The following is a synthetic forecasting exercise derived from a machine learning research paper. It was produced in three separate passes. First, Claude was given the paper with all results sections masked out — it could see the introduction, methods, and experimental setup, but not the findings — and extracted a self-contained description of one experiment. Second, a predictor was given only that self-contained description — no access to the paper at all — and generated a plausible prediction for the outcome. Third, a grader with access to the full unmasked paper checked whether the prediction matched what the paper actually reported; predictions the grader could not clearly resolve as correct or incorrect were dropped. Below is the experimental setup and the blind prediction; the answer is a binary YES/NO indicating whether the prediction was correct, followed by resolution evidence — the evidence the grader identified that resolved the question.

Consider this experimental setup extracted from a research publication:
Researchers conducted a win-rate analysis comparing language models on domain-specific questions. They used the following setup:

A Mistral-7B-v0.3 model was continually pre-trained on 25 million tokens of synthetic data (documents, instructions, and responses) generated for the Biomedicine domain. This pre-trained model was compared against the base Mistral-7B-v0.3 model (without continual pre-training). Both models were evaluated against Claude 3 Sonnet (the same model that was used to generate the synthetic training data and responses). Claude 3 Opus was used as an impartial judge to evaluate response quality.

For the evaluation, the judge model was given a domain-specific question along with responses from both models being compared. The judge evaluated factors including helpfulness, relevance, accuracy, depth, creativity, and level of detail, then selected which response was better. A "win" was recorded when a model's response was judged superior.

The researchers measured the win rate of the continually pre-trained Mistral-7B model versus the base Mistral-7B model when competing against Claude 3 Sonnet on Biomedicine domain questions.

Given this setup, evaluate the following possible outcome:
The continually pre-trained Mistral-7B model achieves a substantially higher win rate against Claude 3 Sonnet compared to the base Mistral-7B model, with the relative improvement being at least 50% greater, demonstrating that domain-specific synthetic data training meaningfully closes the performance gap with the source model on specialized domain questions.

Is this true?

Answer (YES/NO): NO